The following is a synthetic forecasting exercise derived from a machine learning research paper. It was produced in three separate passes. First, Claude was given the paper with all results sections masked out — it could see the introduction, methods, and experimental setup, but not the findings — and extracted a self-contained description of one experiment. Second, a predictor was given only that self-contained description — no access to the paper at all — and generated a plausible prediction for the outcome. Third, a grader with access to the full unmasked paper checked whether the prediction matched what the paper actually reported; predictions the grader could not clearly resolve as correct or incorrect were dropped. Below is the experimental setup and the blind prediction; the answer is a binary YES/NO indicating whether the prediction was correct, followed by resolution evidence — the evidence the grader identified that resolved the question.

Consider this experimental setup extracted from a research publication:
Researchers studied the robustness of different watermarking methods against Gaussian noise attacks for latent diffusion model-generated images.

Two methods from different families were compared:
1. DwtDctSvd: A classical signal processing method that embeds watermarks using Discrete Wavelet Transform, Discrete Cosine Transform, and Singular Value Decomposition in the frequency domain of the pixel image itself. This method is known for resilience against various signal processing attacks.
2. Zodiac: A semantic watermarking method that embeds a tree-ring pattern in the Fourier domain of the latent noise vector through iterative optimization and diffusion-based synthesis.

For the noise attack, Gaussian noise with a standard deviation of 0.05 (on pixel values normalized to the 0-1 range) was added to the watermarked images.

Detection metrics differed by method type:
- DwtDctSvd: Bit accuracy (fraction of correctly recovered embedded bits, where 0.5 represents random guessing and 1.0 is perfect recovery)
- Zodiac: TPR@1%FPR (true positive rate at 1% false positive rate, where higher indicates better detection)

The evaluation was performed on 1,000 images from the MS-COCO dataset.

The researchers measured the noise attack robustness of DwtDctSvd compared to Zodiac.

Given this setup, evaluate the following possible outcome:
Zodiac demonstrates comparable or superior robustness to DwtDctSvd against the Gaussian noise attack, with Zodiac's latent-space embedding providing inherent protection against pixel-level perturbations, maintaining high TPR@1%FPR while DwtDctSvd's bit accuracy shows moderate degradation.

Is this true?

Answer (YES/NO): NO